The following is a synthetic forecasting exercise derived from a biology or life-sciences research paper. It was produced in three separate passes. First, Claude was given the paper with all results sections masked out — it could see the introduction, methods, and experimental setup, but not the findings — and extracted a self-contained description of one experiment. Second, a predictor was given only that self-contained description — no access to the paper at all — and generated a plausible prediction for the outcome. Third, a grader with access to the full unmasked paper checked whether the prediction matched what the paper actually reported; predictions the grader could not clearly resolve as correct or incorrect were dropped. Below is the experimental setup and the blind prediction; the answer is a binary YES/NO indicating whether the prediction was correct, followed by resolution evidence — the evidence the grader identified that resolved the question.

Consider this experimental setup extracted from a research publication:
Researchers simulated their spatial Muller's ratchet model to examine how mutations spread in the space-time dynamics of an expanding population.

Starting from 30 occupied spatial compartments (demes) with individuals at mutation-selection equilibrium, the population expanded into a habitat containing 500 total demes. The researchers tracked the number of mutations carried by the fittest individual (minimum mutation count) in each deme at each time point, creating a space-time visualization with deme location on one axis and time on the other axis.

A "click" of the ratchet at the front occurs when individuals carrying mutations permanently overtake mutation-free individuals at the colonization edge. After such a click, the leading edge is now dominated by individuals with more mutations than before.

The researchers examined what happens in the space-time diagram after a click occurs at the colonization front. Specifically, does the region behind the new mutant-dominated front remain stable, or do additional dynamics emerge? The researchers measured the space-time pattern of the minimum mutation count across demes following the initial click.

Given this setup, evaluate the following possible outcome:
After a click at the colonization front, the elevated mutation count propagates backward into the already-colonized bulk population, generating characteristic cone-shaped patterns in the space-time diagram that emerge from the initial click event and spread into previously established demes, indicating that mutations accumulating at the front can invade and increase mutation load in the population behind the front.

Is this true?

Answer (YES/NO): NO